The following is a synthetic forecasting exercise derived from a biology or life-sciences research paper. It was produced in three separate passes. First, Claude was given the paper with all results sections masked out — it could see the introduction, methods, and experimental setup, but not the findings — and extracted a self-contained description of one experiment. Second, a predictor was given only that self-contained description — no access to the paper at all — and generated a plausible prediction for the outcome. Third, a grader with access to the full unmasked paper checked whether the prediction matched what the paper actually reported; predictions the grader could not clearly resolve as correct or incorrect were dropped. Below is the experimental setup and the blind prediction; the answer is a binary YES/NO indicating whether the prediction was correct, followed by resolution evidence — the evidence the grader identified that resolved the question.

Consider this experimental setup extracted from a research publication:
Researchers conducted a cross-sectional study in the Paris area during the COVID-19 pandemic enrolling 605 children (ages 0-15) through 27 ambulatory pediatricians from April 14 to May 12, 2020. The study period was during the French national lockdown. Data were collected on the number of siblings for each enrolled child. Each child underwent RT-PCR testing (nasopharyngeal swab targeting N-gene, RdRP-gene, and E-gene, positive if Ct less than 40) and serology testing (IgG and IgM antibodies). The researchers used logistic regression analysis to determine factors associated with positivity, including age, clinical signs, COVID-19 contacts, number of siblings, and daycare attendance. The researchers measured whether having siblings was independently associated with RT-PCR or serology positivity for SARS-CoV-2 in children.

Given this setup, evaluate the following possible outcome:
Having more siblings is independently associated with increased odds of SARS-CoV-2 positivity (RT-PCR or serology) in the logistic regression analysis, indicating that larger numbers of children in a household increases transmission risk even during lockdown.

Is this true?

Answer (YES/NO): NO